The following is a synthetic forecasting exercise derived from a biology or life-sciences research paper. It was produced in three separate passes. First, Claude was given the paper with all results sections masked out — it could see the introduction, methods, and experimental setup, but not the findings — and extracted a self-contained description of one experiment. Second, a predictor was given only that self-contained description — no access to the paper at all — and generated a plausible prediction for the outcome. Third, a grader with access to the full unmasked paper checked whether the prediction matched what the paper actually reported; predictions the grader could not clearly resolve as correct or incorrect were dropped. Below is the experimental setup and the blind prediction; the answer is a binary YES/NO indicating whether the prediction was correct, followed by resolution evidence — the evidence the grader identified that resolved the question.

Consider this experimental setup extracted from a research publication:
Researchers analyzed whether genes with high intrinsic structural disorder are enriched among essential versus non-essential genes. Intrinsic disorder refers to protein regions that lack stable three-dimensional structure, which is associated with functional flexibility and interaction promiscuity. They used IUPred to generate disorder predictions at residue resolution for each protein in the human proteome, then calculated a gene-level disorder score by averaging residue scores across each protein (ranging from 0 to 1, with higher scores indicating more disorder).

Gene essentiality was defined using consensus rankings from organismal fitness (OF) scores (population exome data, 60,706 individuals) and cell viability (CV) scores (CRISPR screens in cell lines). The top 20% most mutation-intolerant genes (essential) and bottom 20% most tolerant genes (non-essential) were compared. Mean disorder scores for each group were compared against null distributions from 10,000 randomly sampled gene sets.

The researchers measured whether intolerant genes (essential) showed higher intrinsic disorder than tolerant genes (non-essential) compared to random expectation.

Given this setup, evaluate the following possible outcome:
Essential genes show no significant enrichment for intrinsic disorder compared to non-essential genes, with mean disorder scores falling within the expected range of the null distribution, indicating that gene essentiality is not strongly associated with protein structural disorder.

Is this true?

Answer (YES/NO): NO